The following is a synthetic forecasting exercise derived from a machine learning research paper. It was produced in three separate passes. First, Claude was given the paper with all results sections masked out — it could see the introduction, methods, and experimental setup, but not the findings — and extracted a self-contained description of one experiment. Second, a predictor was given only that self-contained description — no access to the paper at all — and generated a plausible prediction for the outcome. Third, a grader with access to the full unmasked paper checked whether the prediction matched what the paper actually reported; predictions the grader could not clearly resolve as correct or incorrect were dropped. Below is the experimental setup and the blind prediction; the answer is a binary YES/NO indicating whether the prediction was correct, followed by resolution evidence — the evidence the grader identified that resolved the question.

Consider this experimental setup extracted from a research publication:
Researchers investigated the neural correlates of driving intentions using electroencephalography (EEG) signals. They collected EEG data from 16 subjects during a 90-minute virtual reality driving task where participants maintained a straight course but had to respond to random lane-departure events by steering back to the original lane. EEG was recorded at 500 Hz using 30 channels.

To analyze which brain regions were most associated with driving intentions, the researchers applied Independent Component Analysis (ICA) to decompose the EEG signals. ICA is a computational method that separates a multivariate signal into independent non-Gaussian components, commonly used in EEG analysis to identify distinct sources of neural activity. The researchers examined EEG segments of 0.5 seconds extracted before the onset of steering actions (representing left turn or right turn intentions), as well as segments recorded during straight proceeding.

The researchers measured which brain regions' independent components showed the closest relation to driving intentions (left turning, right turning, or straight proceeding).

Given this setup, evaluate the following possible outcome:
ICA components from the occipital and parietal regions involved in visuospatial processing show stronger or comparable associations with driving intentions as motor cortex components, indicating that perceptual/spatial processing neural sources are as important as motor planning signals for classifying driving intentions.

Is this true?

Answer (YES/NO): NO